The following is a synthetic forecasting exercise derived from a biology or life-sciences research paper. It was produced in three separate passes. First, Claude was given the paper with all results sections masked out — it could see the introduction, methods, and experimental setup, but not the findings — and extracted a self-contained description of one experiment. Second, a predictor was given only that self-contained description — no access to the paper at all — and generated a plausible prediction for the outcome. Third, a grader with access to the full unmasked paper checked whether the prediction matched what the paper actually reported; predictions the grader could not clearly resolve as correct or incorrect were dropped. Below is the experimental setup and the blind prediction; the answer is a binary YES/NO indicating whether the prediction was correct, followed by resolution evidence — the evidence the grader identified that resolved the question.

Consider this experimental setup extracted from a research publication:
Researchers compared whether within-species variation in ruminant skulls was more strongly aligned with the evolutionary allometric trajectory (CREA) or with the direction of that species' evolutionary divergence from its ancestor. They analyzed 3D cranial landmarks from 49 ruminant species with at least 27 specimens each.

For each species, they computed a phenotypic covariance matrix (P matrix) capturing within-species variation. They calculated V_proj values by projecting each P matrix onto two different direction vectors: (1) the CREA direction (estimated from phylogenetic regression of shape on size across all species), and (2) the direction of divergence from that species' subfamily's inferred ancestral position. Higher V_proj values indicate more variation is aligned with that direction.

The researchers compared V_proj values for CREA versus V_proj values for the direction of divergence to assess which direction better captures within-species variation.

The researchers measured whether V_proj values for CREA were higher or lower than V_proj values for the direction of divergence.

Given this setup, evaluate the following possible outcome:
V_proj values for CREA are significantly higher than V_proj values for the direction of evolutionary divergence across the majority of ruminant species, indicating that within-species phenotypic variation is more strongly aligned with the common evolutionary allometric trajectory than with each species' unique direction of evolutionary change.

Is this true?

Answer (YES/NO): YES